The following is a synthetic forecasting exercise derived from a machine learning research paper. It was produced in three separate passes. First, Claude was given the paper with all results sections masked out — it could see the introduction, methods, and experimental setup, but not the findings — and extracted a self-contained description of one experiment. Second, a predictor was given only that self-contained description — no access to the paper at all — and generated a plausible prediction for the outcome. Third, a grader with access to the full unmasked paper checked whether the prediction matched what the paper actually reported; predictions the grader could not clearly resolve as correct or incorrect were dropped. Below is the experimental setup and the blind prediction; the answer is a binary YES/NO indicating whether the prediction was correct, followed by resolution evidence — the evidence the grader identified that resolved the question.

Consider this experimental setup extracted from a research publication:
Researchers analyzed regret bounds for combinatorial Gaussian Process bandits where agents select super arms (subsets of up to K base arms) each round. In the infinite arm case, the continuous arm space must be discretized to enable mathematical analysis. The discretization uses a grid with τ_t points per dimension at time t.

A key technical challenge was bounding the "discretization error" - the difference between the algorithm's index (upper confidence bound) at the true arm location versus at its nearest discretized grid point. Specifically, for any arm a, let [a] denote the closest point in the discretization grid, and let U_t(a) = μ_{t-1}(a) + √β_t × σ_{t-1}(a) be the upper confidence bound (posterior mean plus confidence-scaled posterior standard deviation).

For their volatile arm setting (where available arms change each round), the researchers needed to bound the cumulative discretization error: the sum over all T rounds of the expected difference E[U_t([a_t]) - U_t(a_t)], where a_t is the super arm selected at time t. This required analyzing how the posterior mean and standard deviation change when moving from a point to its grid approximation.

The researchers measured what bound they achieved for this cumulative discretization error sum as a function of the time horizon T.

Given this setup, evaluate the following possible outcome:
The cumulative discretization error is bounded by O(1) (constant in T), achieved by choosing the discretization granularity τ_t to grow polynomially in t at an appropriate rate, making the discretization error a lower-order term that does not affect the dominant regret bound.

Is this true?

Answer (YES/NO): YES